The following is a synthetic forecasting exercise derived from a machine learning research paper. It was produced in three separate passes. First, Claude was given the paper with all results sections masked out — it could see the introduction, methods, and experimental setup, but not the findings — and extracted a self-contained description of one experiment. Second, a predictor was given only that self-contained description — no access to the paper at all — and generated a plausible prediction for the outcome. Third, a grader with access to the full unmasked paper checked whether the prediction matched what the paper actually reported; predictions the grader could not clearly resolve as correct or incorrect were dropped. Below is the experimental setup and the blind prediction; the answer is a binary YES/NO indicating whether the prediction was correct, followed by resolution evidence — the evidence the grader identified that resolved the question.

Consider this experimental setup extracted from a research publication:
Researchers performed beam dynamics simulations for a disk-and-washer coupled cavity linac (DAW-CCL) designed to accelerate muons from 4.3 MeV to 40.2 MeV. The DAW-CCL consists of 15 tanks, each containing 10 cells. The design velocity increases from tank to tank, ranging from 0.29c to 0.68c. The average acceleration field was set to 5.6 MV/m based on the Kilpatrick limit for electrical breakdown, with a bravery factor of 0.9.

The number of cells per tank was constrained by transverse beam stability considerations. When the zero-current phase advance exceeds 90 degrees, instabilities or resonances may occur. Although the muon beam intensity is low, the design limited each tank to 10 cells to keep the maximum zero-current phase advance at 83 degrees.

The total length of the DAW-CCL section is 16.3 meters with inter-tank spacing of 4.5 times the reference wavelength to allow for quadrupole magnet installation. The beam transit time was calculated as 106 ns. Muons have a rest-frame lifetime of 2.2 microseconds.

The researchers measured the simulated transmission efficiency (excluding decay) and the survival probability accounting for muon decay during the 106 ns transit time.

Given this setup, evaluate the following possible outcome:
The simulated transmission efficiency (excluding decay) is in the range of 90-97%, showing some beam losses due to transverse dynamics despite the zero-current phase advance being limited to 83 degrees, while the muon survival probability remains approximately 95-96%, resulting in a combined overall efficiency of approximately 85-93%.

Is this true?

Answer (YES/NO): NO